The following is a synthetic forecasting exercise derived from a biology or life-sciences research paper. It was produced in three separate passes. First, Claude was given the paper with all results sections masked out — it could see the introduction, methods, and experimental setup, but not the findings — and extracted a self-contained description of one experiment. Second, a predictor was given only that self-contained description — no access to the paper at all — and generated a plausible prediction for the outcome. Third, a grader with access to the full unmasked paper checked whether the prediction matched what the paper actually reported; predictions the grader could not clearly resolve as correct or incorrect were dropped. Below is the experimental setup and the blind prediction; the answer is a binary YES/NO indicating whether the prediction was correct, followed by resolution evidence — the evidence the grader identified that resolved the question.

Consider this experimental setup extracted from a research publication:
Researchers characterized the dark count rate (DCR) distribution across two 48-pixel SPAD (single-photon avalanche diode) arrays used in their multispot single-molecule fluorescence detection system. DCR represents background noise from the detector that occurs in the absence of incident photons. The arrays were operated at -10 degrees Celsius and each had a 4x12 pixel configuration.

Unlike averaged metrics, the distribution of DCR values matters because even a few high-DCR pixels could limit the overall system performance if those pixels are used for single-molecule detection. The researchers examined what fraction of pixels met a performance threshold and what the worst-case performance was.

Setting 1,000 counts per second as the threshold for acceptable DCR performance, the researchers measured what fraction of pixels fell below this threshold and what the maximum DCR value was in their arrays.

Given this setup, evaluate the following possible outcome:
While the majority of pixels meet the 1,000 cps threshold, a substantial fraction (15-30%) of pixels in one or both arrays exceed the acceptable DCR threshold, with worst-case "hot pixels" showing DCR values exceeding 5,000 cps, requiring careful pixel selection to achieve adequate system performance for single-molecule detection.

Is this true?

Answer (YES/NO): YES